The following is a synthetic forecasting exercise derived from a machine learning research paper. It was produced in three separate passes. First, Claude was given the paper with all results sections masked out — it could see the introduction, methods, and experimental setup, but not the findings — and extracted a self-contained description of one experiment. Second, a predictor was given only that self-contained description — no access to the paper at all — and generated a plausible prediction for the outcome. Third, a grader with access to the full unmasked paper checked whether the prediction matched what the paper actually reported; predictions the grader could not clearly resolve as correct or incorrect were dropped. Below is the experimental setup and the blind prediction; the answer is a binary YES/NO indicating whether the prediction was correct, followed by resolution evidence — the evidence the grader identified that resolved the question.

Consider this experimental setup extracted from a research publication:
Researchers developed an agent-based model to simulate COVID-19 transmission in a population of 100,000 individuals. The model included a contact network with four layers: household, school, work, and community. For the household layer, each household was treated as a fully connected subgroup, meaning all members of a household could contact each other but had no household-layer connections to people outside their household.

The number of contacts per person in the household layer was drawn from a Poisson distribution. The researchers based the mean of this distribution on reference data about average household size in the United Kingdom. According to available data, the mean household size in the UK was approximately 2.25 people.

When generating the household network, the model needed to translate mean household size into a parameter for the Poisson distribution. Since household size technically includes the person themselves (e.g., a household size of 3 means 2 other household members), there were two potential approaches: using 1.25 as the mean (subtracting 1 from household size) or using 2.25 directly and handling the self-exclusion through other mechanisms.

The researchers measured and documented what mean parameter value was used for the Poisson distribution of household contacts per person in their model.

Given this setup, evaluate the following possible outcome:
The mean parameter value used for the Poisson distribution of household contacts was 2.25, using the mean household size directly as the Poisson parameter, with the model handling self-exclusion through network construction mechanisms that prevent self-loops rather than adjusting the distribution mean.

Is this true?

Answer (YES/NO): YES